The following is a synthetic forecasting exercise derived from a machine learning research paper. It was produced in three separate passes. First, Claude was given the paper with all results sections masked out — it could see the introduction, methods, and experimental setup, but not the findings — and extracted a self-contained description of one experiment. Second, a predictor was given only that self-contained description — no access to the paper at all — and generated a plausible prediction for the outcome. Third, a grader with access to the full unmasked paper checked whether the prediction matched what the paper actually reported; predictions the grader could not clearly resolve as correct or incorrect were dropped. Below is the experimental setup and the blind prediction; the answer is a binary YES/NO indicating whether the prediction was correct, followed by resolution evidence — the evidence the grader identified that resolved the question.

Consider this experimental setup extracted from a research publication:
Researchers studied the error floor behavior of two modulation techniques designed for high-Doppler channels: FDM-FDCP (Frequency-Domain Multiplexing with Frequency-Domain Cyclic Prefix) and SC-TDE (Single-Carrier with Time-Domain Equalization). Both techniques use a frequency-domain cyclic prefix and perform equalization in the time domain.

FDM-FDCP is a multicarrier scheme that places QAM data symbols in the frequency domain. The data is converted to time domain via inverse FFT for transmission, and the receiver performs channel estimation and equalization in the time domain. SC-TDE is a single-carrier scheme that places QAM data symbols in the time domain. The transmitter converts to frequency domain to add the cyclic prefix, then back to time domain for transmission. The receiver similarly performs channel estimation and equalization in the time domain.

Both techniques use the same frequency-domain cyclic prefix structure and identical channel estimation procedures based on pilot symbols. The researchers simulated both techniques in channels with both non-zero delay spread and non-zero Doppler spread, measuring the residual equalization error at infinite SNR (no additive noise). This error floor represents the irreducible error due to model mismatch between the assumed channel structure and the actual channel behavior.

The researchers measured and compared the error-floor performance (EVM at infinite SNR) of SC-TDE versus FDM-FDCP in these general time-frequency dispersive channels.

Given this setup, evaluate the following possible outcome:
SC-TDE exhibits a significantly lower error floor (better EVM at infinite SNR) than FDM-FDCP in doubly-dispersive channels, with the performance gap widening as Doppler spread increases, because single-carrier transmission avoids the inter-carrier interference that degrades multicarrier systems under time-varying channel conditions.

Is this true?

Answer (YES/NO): NO